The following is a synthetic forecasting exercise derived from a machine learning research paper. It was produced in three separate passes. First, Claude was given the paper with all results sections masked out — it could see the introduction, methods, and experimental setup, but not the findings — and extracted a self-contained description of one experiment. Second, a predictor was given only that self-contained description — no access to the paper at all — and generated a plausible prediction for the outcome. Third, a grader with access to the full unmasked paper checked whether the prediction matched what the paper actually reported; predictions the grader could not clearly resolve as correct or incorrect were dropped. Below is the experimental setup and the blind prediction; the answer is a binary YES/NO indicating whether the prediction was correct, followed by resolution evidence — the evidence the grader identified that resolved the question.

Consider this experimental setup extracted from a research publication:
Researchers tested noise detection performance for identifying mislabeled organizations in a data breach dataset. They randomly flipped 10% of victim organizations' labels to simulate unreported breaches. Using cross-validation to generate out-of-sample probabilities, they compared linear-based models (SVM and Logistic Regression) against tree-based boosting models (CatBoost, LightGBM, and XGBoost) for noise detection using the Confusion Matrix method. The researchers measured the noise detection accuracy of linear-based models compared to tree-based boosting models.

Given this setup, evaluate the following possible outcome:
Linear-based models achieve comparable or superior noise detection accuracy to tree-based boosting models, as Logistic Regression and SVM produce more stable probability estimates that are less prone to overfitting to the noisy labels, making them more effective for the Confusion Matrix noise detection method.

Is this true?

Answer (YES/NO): NO